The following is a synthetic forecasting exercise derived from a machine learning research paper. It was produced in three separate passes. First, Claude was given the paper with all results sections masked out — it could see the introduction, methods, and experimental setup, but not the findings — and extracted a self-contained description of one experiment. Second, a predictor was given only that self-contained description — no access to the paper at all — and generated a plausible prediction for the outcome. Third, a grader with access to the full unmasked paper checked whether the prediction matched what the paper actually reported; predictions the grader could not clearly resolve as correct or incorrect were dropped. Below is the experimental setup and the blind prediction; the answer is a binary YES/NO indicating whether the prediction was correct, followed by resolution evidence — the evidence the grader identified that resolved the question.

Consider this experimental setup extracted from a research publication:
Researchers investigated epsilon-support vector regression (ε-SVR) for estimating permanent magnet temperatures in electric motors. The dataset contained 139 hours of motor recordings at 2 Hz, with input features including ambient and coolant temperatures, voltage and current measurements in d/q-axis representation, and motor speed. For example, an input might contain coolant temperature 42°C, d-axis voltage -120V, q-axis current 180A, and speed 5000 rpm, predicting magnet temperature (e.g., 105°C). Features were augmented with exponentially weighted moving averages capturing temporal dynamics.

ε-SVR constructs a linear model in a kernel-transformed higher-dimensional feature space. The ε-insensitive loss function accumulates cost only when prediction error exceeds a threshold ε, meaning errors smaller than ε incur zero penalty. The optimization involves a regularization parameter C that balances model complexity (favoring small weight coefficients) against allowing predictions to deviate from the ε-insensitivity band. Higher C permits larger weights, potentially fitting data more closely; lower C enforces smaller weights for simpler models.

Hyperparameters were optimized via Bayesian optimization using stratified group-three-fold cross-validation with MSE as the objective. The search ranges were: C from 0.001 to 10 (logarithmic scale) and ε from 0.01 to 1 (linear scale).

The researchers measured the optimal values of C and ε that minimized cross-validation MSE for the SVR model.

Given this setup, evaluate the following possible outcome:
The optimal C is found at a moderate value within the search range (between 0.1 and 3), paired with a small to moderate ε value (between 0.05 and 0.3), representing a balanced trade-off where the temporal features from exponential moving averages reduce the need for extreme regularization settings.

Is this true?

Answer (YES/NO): YES